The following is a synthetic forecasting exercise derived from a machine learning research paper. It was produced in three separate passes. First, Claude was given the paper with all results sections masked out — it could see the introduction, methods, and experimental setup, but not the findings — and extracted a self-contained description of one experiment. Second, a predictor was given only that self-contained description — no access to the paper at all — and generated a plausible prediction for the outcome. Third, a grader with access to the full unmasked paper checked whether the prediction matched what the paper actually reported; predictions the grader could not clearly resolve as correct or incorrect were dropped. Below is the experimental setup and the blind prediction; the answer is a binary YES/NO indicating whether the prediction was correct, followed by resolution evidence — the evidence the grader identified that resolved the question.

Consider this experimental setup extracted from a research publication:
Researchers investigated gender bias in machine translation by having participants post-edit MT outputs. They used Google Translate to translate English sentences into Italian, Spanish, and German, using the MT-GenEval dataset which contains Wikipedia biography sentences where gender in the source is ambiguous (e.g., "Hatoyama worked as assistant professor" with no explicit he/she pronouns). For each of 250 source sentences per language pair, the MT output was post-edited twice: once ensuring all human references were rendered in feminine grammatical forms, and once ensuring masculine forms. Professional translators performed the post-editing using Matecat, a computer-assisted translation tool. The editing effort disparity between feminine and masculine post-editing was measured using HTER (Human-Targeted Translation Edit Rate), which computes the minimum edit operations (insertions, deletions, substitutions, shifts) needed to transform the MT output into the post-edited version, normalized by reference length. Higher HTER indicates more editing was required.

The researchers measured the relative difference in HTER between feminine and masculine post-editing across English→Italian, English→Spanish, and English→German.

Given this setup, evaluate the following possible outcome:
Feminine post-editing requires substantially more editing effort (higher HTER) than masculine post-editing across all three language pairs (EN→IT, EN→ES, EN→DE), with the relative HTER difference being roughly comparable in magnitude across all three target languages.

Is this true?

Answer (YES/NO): NO